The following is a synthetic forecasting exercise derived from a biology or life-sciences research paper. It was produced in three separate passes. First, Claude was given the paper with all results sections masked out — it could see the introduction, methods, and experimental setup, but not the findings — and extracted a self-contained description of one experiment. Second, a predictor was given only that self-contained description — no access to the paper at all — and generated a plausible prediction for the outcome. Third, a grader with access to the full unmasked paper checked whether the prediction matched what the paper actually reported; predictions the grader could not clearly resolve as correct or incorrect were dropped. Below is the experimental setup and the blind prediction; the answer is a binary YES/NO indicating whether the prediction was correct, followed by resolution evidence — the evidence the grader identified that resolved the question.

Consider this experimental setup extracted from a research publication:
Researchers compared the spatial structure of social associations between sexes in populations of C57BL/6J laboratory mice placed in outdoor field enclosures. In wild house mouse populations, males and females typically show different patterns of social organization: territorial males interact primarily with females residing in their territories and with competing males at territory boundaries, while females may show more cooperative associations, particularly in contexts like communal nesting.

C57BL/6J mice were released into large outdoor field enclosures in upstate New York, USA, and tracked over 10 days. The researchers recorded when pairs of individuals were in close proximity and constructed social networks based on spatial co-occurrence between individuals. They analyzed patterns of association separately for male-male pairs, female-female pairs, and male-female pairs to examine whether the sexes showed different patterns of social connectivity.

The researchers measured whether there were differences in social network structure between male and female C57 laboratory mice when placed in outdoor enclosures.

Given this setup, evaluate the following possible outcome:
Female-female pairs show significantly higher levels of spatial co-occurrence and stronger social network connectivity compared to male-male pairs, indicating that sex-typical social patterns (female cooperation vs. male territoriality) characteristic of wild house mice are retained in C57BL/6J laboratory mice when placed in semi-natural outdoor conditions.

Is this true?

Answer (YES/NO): NO